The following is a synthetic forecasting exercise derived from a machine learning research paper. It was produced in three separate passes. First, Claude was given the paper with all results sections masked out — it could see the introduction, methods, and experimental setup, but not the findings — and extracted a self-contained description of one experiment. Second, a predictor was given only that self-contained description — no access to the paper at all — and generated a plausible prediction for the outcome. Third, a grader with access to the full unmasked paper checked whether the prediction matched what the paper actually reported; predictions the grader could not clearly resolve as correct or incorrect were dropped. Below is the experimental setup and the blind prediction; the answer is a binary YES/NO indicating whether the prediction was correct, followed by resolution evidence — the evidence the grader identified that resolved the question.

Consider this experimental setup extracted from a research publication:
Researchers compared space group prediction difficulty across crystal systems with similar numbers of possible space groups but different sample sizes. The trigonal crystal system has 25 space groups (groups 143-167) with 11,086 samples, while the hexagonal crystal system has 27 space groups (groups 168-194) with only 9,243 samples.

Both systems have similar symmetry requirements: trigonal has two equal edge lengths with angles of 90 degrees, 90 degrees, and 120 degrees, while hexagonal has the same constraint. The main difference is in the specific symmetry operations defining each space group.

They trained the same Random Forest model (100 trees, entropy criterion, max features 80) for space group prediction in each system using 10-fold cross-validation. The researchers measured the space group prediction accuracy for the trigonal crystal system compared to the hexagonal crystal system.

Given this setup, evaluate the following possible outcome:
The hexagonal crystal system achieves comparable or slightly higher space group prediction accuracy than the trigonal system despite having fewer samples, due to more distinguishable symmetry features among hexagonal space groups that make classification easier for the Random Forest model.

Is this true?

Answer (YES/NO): NO